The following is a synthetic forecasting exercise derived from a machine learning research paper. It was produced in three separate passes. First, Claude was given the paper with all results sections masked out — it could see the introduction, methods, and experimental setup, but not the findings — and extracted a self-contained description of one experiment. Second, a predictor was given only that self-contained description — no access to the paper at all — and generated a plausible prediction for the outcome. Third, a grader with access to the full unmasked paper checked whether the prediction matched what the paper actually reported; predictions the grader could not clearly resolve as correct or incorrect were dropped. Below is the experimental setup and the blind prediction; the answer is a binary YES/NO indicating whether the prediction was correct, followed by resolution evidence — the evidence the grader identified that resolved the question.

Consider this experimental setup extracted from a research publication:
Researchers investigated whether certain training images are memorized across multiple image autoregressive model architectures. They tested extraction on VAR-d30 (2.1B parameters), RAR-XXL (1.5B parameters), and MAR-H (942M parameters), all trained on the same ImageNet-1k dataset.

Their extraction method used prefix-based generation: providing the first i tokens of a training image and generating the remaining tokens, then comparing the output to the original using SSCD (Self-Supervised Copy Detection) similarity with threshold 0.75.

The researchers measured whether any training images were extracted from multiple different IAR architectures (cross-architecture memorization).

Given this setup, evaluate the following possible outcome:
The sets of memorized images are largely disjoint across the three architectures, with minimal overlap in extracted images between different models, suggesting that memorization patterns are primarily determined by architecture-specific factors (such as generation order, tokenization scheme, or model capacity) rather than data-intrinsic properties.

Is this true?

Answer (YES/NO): NO